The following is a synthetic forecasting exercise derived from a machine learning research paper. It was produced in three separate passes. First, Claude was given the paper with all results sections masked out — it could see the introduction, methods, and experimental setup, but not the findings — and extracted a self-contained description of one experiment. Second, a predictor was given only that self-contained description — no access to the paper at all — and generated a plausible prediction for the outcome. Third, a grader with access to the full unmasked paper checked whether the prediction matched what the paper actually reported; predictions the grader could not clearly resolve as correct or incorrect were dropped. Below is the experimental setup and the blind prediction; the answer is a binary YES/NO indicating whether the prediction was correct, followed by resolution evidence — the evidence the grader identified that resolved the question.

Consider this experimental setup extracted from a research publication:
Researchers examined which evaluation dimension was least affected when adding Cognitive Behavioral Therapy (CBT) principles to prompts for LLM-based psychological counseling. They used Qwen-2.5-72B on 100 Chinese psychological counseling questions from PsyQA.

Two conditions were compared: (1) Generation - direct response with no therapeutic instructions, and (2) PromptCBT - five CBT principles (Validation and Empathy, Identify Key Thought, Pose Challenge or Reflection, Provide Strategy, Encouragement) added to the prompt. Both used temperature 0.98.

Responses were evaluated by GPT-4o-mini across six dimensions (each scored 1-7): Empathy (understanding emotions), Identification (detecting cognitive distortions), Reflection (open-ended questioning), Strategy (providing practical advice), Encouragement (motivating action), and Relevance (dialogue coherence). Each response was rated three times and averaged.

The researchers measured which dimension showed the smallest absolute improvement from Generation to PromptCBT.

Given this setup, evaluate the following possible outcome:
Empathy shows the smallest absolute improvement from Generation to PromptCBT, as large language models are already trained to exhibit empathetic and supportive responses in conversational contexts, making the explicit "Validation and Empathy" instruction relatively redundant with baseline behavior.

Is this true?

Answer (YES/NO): NO